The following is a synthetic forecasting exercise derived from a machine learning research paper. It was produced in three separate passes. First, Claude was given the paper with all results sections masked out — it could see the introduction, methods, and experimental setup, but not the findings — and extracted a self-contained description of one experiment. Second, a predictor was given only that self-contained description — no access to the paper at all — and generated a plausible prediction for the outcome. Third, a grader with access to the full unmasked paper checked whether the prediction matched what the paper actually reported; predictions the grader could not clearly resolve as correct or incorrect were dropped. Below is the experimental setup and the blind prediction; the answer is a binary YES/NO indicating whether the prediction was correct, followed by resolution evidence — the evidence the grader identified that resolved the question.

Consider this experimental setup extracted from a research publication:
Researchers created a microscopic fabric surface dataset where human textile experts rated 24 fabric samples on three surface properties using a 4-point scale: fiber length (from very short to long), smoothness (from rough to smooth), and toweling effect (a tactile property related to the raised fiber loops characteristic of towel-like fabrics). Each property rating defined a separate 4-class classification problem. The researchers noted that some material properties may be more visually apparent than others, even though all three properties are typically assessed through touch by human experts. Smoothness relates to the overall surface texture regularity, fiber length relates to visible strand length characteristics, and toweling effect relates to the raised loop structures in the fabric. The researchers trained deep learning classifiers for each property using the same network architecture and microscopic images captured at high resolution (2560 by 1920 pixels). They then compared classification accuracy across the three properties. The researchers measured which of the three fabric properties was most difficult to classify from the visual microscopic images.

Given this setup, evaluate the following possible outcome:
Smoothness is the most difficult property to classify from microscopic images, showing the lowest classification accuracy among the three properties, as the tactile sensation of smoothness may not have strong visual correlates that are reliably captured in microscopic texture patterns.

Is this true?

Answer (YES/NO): NO